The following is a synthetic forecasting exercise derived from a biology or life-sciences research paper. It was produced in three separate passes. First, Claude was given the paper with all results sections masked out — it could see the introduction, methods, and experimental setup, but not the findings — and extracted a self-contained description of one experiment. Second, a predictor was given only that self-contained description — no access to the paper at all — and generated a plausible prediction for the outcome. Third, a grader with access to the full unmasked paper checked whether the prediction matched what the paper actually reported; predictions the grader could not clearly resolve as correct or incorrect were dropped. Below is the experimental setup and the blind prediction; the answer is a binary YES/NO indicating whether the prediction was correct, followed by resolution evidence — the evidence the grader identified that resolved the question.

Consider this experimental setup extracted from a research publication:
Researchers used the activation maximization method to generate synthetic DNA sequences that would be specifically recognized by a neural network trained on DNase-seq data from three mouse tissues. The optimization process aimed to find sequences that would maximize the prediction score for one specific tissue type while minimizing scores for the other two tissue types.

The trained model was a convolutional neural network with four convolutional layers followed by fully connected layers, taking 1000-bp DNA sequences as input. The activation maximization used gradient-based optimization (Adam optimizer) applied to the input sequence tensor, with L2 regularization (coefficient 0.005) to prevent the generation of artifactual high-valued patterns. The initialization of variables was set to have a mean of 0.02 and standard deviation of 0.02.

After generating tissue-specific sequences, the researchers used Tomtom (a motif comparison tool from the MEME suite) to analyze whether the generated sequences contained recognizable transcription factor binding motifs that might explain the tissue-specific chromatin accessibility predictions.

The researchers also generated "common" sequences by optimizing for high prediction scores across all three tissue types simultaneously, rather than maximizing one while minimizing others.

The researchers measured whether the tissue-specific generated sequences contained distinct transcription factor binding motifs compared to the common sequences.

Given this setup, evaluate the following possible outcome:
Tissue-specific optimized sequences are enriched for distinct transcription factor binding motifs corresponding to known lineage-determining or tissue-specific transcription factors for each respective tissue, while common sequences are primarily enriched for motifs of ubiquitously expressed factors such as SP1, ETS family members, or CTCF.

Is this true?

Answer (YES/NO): YES